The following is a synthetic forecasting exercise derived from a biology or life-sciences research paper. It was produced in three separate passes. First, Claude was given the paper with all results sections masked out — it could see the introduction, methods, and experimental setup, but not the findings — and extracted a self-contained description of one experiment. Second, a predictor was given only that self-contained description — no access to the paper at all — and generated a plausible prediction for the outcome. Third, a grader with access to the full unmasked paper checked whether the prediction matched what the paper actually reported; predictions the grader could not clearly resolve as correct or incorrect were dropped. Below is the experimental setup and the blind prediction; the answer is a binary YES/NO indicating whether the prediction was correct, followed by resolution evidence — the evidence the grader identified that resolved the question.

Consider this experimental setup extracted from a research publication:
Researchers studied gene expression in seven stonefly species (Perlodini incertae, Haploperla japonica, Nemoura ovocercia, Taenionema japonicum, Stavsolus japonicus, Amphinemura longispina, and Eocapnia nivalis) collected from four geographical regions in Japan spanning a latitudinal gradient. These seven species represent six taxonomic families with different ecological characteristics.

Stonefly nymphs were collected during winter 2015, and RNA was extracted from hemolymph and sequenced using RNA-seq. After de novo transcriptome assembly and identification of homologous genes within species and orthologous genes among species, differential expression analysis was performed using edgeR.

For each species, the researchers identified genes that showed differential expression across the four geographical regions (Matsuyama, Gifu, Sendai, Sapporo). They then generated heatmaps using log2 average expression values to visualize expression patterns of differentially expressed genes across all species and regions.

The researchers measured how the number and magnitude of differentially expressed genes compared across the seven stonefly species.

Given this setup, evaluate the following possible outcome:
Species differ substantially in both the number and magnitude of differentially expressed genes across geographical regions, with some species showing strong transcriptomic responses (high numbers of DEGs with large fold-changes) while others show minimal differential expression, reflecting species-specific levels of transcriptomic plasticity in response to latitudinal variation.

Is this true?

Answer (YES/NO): NO